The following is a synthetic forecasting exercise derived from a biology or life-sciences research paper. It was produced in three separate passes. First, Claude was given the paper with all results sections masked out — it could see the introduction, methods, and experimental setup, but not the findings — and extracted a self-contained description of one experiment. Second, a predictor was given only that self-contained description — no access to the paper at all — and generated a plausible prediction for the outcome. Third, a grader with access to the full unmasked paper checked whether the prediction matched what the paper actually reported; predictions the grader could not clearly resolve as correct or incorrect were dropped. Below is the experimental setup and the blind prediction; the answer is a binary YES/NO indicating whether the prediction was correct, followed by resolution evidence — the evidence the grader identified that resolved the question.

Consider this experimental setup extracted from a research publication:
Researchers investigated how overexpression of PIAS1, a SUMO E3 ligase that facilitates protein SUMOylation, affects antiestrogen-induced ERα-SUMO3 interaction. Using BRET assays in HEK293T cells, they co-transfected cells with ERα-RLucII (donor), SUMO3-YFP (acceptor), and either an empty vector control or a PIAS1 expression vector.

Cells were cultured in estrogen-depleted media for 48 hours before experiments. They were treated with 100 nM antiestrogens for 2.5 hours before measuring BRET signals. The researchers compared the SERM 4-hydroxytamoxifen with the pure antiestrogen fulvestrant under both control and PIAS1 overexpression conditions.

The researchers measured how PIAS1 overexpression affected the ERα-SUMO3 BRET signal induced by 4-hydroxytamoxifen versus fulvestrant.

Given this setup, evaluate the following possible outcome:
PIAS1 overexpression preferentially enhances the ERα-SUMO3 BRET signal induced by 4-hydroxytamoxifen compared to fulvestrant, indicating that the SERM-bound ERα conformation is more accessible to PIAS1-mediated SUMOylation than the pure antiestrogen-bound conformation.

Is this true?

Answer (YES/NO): NO